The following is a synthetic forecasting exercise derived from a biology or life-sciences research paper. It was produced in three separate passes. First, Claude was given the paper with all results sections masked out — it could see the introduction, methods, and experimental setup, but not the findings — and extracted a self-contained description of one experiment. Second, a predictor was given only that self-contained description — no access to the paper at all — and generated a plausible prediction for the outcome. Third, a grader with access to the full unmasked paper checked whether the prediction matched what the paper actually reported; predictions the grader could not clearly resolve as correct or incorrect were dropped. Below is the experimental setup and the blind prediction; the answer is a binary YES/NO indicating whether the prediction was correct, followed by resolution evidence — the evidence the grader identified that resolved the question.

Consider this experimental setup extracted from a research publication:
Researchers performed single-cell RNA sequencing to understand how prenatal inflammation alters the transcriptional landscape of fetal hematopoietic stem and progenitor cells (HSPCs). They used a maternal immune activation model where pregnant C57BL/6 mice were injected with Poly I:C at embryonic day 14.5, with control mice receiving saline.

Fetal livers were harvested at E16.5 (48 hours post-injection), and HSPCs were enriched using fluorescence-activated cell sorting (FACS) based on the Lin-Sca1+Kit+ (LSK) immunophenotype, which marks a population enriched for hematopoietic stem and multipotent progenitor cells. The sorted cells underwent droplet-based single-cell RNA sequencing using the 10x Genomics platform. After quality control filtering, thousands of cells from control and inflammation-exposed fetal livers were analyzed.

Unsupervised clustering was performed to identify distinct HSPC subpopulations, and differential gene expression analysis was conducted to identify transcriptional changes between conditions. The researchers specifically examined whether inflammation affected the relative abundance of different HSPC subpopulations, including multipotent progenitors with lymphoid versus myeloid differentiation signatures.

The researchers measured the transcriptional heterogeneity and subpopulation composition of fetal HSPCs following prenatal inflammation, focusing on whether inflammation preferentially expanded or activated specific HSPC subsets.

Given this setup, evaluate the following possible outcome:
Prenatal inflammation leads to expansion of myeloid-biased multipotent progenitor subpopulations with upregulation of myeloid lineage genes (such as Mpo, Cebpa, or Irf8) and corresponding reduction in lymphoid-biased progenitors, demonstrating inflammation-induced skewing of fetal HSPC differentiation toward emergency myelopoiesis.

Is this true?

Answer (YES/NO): NO